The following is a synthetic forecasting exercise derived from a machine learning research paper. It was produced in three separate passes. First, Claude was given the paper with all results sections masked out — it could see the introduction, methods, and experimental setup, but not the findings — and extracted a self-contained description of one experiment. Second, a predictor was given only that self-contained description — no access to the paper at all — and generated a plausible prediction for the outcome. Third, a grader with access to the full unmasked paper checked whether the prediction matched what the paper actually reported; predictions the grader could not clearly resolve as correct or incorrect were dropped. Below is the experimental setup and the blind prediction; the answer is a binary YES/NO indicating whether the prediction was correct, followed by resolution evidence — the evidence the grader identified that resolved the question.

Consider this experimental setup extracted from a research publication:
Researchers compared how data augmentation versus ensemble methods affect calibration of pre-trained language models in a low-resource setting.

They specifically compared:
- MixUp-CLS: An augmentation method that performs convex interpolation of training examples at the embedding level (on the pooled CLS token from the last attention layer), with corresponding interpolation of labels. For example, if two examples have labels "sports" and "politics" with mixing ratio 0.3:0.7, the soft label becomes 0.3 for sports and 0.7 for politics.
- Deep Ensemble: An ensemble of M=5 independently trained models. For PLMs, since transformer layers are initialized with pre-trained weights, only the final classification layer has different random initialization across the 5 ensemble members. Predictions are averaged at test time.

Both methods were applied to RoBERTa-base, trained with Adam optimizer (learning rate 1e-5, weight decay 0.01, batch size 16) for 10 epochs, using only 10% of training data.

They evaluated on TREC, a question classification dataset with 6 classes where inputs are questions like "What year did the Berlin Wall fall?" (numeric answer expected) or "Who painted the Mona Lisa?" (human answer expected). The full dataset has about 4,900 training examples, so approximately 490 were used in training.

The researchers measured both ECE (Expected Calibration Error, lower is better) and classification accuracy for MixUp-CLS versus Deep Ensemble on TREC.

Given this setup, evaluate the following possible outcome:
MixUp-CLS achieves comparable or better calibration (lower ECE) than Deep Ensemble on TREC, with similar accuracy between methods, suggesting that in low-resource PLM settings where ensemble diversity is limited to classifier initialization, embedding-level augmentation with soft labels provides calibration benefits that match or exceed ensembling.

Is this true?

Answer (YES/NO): YES